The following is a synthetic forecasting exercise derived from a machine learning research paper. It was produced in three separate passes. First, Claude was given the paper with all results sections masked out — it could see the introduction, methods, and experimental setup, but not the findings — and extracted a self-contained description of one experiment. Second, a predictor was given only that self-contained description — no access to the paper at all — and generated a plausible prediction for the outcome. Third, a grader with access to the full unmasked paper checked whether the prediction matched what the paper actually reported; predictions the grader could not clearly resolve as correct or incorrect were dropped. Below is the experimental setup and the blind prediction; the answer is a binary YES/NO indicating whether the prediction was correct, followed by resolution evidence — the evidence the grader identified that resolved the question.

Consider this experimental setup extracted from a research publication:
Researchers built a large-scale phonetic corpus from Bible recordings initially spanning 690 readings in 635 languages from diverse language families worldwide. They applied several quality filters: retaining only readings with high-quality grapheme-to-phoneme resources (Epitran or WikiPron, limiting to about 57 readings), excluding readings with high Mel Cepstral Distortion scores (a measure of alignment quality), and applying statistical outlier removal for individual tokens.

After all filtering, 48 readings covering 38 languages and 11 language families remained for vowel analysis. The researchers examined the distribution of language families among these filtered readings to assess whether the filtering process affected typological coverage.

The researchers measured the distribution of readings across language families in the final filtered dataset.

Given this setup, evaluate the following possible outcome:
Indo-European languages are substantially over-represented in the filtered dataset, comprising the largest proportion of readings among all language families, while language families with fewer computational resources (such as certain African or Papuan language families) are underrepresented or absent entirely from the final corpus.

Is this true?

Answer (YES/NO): YES